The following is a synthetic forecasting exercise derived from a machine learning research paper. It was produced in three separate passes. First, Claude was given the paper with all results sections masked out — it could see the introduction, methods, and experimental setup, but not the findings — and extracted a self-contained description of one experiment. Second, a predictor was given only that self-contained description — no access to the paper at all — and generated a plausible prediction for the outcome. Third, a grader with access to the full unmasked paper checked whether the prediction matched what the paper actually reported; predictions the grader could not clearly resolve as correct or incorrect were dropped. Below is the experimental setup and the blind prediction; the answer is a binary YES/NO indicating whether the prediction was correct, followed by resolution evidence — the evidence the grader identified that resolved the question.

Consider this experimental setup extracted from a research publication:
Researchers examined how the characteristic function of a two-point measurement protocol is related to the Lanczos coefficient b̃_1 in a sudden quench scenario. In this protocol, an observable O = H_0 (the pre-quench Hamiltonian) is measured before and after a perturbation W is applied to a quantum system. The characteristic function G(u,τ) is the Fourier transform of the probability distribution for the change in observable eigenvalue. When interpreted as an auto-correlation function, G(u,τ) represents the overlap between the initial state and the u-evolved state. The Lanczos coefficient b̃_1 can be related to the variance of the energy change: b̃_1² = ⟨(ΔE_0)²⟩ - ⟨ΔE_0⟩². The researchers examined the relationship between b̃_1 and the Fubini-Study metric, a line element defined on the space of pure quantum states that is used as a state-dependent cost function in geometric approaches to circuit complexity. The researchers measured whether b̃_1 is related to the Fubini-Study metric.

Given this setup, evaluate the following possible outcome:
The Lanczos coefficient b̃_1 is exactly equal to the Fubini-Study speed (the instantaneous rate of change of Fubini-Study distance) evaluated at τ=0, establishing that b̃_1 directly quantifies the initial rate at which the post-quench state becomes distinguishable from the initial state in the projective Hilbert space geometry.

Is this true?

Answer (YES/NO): NO